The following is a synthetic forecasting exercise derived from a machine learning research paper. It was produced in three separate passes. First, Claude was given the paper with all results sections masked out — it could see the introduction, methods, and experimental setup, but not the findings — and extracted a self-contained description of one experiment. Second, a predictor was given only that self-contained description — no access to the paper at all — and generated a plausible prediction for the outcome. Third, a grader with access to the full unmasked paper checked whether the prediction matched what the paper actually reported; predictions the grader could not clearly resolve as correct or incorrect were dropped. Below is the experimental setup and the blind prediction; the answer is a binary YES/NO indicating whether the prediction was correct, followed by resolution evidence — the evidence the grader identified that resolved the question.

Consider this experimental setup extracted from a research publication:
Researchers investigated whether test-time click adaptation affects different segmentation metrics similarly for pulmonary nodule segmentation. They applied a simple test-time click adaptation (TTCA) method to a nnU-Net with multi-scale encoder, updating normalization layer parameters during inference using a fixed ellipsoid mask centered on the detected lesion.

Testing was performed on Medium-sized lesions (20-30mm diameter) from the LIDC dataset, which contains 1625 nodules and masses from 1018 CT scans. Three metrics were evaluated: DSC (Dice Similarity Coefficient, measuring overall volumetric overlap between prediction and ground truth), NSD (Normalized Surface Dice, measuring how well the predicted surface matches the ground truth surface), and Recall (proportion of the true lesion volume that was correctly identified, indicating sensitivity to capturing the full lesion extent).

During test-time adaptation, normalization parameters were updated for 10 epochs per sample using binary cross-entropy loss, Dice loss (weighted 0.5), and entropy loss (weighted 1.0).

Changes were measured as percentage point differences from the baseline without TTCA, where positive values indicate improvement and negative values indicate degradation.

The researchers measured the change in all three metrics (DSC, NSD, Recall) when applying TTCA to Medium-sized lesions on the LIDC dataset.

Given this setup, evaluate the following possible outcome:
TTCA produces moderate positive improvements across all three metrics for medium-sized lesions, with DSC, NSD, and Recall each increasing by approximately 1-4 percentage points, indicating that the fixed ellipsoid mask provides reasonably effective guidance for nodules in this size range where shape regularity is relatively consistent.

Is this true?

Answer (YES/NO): NO